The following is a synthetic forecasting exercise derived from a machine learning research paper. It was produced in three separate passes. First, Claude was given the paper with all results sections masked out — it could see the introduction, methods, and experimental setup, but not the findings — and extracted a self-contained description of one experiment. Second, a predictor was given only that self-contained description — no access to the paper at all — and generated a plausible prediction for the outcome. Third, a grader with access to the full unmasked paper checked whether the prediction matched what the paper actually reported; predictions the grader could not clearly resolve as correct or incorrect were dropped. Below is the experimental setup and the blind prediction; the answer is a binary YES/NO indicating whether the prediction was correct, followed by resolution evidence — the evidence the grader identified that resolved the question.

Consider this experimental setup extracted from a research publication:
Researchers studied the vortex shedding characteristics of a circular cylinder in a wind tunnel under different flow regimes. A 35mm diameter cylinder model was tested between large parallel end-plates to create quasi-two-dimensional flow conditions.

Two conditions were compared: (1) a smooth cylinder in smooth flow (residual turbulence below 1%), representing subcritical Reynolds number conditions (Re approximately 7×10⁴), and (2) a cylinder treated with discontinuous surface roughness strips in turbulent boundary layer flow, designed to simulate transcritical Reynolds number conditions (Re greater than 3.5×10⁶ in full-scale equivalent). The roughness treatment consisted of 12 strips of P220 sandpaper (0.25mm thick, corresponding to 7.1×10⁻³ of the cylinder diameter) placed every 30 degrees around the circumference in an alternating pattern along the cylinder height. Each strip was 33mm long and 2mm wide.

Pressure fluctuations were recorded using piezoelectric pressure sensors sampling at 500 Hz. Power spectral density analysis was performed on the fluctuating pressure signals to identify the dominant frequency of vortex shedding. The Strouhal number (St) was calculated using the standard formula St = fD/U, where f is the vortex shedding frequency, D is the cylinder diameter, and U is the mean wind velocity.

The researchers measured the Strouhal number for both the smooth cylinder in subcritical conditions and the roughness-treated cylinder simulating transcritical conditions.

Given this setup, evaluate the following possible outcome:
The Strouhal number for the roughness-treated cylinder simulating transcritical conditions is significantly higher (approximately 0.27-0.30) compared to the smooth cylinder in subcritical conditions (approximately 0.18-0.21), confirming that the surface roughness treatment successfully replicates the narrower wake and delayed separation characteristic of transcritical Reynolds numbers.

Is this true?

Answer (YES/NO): NO